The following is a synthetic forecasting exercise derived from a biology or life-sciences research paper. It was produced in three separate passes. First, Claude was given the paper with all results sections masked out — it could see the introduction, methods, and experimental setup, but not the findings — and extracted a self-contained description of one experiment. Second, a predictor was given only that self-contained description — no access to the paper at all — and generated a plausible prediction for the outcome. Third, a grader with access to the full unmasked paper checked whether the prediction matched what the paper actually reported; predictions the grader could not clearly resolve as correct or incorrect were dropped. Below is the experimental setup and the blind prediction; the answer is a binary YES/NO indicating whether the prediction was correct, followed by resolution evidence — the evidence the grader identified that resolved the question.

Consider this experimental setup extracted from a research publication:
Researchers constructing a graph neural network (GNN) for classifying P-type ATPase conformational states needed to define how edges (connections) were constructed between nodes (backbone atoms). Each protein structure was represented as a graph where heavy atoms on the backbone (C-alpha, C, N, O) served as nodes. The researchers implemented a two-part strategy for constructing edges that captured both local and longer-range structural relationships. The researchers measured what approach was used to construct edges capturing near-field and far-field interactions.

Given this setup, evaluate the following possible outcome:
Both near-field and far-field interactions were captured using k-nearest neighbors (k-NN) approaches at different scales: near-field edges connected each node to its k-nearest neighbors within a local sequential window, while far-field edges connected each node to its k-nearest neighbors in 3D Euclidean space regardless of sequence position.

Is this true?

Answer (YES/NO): NO